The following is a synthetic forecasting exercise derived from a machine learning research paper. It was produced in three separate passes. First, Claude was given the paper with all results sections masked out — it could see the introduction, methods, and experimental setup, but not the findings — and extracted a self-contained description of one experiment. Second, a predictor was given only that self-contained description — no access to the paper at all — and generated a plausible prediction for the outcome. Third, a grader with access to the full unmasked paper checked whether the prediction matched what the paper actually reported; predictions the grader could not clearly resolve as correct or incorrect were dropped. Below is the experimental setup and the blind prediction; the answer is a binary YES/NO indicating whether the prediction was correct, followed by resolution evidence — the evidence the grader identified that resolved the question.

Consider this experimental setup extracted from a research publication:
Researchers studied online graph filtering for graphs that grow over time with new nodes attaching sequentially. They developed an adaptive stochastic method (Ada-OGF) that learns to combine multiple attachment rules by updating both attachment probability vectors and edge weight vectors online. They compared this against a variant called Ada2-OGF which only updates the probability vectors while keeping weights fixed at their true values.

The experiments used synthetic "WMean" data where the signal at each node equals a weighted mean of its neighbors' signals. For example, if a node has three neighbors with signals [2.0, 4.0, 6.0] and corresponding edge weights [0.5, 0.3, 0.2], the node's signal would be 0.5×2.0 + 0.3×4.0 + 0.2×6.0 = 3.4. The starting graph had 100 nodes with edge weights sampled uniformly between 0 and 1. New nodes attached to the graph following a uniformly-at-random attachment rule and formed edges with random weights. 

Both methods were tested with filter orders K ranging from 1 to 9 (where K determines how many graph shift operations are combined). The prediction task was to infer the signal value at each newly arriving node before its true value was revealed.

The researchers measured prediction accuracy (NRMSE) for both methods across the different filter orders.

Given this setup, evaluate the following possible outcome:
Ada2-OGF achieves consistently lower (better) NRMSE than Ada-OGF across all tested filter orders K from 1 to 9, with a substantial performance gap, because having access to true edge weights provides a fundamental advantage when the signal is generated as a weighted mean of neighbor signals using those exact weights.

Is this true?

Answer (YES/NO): NO